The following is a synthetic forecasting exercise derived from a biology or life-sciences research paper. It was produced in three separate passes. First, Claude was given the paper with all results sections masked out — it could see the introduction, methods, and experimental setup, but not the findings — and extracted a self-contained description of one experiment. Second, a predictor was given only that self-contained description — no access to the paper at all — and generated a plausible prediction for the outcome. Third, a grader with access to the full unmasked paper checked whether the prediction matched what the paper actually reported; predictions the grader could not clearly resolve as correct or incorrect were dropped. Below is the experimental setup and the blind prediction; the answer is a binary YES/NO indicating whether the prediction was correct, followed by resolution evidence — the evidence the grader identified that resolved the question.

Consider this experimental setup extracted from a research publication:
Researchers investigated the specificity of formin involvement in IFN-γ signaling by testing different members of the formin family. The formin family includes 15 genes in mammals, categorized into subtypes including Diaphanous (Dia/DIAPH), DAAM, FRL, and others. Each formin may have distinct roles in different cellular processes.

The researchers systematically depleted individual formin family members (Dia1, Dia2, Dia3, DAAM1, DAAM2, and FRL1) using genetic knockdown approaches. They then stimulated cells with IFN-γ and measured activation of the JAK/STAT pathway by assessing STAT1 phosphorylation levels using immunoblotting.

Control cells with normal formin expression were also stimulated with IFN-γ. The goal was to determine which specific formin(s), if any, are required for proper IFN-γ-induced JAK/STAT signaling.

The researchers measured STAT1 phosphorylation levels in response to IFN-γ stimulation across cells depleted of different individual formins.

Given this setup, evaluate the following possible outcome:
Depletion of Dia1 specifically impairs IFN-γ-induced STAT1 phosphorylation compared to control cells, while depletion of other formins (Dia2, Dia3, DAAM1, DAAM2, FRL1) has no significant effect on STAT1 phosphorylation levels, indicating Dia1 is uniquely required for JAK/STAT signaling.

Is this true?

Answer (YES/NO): NO